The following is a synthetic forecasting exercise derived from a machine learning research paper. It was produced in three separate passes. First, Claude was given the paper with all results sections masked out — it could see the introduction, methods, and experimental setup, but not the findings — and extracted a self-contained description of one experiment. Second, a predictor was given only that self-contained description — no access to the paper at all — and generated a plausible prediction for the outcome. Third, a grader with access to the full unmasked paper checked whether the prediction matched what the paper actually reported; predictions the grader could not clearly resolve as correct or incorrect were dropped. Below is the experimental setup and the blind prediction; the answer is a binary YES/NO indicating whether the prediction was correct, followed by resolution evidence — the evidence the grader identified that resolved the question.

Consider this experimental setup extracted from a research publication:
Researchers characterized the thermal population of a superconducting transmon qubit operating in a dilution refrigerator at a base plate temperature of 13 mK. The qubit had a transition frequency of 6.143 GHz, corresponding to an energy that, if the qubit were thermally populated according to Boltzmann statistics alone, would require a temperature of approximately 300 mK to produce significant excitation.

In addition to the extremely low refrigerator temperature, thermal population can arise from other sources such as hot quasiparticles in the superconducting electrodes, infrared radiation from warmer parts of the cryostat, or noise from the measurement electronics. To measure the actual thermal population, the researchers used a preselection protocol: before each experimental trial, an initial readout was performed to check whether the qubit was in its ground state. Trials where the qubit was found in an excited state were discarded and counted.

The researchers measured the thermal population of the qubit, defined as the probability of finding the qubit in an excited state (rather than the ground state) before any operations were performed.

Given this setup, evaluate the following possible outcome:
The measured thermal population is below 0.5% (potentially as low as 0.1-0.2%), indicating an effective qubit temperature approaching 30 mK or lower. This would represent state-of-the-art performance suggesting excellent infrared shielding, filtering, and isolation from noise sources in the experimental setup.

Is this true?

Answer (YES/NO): NO